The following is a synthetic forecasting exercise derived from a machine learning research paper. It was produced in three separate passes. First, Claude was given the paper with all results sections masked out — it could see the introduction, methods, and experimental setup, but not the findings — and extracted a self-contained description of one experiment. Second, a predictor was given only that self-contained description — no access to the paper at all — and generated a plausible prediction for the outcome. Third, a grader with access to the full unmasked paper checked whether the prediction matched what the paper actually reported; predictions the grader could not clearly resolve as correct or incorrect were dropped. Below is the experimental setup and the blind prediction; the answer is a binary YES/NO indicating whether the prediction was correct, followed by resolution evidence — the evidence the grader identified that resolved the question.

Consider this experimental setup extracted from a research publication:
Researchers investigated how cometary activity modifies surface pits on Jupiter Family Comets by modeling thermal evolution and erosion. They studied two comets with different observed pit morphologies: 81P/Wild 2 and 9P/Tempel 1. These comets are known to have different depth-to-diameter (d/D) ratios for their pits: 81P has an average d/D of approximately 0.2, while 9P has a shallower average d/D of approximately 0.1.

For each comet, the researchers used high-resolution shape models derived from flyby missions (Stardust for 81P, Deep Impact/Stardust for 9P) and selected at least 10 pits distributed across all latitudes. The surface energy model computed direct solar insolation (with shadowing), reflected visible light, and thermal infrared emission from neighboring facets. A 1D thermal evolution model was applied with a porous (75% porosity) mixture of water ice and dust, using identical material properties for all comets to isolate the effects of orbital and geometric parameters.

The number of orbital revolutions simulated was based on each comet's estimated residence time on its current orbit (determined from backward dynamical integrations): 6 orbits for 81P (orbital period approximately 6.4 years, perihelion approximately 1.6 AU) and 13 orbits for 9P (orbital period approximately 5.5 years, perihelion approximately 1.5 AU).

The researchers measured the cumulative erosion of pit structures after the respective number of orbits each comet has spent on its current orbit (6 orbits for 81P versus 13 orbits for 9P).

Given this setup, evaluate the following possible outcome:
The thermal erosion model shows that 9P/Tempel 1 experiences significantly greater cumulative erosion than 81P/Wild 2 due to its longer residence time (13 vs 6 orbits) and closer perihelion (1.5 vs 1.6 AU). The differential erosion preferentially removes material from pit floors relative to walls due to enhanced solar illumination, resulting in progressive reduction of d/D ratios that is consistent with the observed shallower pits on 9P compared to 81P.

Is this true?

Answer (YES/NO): NO